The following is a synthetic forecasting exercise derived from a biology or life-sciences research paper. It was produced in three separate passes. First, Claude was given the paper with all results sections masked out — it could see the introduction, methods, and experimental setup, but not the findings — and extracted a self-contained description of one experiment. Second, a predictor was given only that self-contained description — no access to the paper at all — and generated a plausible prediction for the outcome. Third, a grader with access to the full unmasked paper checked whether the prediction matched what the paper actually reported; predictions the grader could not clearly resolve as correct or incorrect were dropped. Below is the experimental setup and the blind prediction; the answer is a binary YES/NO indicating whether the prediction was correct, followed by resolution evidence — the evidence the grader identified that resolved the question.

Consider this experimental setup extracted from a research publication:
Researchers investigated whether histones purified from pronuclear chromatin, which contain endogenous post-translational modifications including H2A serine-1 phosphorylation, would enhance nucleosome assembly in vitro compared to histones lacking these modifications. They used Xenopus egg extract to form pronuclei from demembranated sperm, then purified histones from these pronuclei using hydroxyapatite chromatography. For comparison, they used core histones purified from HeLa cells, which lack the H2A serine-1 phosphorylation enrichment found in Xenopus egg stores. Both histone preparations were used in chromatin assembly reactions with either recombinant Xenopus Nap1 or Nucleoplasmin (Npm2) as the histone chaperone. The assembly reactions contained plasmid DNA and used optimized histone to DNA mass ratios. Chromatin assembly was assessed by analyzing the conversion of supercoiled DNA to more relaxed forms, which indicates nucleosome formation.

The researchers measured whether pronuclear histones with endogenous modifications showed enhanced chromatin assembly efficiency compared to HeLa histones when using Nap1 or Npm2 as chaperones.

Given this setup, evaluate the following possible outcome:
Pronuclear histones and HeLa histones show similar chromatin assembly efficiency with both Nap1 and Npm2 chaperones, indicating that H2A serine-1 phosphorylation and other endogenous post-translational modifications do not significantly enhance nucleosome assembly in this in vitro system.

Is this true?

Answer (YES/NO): NO